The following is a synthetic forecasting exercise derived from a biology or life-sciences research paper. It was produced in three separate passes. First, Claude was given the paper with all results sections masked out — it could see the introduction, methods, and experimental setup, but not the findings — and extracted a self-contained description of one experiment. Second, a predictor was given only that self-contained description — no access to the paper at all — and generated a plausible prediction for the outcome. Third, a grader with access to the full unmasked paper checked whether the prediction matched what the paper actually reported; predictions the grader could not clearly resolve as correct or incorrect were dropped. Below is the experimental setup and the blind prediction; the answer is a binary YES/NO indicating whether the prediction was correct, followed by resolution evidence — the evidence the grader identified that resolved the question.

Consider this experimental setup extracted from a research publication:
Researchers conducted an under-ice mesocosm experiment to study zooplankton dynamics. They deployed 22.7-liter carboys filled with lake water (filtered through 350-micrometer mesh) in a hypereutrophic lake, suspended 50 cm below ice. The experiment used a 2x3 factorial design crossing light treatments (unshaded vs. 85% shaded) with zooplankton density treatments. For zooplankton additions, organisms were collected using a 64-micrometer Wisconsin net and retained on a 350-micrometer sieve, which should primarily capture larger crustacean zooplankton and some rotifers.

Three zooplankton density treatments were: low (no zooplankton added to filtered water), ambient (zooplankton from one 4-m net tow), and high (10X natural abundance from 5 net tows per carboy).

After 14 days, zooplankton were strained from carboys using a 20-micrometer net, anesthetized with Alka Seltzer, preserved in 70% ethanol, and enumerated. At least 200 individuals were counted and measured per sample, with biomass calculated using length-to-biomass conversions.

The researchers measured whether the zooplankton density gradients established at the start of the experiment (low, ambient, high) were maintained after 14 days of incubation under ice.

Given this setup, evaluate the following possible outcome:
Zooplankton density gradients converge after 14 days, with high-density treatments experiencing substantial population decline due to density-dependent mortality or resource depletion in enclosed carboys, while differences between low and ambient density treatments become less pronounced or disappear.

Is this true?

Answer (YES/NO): NO